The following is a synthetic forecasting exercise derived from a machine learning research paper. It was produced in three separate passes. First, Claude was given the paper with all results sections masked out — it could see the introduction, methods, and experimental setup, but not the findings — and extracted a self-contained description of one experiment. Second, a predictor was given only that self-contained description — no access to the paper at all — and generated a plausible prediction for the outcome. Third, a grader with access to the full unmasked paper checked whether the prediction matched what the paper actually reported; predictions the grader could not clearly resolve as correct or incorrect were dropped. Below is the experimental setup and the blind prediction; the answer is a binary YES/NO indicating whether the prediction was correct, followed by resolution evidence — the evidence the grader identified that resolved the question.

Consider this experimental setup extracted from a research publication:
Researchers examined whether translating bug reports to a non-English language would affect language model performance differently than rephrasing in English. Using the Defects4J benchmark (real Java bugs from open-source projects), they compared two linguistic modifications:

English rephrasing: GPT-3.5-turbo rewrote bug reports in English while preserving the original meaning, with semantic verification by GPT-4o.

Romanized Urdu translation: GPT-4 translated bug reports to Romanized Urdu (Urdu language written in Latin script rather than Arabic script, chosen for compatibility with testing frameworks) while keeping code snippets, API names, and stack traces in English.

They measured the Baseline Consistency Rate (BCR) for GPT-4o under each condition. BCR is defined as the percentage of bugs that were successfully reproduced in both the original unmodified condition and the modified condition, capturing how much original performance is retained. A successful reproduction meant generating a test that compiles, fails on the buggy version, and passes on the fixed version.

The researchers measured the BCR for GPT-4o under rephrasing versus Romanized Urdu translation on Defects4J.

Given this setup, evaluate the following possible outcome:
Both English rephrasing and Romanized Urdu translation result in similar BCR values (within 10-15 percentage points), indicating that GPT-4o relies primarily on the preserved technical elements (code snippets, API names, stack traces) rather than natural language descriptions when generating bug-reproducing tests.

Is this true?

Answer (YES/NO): YES